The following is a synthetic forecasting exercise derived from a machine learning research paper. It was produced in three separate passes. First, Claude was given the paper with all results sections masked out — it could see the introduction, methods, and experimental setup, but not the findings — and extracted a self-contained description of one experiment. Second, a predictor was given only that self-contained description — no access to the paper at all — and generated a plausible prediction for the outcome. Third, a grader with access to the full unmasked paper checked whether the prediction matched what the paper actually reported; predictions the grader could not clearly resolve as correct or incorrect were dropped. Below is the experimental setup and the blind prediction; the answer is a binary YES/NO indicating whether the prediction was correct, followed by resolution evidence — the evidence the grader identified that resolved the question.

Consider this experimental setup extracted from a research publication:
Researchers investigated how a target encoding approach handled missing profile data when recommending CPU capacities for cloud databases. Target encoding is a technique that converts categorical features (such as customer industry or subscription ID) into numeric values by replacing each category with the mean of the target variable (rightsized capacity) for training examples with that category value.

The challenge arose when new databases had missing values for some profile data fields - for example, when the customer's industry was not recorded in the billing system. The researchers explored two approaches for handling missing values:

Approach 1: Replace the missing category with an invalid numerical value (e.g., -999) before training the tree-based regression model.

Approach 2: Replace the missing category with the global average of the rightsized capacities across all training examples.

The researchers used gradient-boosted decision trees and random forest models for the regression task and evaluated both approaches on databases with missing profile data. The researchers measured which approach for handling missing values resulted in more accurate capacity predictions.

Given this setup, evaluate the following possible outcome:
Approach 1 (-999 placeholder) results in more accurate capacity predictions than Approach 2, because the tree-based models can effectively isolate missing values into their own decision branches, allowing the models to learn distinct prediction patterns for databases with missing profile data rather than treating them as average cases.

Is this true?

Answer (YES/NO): NO